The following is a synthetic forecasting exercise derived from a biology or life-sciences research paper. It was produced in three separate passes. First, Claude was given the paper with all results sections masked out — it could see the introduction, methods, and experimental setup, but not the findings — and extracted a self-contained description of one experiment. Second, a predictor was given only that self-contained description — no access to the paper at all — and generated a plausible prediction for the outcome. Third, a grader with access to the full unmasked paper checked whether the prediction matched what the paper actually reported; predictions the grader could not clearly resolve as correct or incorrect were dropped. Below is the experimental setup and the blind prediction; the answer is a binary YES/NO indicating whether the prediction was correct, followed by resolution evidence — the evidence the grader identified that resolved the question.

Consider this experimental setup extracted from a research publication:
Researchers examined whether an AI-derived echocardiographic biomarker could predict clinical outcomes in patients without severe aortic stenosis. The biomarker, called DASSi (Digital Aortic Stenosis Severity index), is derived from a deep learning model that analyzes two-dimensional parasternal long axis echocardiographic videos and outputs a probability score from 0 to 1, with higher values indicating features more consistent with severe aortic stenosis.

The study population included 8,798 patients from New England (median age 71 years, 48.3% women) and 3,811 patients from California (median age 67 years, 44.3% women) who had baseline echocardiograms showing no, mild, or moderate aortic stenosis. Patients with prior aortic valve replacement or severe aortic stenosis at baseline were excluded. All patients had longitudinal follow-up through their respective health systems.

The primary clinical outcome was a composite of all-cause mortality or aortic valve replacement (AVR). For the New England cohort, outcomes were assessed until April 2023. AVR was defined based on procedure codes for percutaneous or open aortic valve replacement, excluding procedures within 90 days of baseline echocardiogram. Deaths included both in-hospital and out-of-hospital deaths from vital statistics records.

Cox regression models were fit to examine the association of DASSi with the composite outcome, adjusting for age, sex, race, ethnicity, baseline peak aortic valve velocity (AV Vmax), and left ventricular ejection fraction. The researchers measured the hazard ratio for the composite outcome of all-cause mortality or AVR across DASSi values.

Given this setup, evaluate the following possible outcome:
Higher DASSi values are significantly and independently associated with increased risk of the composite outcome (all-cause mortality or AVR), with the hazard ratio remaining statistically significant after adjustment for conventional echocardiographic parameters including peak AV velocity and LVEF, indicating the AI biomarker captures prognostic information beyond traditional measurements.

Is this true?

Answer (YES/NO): YES